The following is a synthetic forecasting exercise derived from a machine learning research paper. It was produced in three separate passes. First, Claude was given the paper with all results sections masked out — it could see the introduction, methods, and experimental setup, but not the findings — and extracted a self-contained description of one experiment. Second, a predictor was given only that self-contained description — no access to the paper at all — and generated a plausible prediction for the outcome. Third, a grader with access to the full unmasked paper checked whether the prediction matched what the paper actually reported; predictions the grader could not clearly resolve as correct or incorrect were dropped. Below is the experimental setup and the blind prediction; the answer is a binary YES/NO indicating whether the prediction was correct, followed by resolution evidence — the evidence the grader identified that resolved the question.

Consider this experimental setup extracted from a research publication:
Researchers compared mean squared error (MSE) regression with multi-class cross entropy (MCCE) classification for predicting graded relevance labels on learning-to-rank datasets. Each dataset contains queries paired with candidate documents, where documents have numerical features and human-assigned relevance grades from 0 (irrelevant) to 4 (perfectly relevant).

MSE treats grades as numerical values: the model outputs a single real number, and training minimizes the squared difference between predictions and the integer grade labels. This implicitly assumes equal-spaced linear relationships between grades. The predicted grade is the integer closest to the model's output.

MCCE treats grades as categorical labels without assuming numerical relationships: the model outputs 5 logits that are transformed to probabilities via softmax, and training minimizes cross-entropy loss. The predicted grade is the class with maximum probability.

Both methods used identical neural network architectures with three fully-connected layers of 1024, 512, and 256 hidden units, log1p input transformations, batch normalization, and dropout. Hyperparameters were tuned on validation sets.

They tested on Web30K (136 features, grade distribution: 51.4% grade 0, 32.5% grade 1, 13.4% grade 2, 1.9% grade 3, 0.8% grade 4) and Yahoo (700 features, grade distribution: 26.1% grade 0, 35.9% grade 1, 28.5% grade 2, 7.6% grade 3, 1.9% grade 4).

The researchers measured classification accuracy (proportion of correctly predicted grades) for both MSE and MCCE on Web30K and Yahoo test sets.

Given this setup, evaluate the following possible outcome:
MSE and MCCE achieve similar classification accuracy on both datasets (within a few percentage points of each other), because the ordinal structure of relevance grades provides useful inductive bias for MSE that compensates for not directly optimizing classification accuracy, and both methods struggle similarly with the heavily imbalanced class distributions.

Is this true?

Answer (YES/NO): NO